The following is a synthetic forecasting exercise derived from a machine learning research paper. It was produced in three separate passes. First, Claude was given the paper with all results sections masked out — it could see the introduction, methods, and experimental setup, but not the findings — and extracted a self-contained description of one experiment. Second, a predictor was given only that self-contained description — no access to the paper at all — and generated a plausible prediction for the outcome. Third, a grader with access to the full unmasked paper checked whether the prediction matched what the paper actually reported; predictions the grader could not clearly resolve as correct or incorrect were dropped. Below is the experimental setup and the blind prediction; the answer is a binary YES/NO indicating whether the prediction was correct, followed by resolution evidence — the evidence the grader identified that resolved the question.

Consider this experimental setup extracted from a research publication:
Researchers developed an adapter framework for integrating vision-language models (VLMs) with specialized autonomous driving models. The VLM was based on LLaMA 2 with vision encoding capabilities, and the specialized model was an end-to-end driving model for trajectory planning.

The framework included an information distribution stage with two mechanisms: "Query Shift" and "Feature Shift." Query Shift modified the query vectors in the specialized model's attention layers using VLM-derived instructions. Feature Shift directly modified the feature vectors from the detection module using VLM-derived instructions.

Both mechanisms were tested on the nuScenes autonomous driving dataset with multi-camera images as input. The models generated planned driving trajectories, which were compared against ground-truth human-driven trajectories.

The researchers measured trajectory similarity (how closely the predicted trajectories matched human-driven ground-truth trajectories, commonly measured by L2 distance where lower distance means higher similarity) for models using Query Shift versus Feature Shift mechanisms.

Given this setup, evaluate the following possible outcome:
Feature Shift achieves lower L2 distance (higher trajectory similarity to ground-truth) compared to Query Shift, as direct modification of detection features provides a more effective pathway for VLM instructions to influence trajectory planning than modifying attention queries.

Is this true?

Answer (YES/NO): YES